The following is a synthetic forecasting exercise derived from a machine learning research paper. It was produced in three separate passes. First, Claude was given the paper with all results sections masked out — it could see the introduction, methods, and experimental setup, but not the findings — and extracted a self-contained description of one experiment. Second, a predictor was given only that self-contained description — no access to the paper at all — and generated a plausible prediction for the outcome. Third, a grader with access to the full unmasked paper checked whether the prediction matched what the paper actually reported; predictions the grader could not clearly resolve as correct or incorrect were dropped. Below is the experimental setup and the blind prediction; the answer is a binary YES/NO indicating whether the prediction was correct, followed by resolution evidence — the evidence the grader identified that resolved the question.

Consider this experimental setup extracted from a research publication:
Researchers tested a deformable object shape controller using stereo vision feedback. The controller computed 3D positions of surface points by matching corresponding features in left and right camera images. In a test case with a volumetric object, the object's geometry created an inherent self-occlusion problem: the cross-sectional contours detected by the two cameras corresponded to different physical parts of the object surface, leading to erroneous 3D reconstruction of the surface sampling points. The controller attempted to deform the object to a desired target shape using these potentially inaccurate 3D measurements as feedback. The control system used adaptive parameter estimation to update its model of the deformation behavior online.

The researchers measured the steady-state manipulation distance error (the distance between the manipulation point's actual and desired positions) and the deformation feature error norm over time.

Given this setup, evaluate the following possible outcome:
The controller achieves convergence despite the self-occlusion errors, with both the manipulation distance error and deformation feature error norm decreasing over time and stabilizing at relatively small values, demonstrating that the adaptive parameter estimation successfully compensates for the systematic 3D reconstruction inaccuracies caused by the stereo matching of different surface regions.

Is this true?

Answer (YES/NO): NO